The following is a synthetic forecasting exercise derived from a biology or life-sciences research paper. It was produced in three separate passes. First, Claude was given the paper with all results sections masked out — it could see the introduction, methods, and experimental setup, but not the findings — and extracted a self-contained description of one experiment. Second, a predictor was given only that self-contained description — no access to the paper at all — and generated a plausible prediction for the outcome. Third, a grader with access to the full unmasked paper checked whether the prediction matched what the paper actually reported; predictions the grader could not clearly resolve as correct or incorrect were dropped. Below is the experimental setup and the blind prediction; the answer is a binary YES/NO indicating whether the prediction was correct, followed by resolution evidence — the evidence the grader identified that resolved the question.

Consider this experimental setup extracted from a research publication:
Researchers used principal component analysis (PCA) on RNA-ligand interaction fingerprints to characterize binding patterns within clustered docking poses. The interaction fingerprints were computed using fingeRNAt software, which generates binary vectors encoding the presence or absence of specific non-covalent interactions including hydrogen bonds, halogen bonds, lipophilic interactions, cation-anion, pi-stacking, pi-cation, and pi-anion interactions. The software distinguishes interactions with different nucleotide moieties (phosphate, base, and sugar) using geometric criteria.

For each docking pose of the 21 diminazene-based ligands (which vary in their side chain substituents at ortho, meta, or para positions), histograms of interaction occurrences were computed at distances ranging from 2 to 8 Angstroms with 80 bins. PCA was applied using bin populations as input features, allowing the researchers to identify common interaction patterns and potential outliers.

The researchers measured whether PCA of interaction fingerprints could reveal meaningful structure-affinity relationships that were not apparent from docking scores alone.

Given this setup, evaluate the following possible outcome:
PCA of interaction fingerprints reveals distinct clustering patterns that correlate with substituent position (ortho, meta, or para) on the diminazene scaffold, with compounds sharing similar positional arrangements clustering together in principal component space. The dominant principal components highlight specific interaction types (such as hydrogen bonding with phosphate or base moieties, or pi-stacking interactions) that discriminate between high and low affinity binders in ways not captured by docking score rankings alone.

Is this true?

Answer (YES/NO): NO